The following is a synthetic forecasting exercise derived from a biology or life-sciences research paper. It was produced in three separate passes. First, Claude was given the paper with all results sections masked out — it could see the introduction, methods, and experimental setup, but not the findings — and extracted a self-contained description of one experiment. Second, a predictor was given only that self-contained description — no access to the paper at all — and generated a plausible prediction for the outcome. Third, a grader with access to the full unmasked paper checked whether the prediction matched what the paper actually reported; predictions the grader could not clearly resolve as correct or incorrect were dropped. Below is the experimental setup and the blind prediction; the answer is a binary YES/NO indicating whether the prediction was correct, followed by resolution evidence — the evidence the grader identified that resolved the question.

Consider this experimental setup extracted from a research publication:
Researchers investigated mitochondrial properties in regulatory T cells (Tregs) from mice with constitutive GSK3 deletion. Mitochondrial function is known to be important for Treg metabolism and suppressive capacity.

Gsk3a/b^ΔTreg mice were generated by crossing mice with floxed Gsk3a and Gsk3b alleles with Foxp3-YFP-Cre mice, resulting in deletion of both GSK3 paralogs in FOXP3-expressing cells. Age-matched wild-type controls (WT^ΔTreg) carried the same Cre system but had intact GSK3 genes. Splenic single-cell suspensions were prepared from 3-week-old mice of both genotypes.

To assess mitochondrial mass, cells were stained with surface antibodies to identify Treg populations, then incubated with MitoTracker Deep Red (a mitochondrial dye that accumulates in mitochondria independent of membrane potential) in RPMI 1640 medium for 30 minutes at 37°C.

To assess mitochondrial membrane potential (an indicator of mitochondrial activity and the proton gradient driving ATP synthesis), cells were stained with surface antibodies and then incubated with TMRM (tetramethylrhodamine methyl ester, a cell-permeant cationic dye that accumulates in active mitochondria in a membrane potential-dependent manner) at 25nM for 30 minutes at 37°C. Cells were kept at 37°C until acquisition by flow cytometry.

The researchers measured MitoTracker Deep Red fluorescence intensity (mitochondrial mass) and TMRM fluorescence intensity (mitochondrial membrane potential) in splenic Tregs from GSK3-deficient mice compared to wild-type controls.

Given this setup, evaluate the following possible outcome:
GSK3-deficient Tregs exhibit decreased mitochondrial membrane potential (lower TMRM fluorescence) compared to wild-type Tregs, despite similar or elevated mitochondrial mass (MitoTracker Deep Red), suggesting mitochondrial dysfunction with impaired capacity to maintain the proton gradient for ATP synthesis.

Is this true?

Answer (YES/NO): NO